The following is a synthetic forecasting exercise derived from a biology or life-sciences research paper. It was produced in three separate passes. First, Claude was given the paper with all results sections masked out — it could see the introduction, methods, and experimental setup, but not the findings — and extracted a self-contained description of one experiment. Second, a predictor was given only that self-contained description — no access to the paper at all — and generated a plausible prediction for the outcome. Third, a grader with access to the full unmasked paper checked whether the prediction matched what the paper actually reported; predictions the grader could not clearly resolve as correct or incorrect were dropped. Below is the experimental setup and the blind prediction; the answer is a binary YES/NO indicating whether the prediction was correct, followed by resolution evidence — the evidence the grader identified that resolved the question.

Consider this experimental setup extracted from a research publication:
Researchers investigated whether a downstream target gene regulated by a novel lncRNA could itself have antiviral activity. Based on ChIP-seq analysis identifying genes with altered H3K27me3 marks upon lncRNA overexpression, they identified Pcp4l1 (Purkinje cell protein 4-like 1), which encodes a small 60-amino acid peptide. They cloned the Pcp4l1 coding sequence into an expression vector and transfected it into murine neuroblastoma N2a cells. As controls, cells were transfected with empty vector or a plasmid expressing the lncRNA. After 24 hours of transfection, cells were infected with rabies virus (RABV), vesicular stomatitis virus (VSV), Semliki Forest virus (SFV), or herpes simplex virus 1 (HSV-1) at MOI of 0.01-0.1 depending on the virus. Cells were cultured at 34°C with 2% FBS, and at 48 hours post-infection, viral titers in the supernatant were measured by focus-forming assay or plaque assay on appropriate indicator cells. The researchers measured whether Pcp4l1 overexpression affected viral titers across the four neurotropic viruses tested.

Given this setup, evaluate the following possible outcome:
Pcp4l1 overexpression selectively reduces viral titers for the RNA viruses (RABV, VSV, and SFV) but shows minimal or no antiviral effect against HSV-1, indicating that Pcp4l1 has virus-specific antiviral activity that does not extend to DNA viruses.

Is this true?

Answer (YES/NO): NO